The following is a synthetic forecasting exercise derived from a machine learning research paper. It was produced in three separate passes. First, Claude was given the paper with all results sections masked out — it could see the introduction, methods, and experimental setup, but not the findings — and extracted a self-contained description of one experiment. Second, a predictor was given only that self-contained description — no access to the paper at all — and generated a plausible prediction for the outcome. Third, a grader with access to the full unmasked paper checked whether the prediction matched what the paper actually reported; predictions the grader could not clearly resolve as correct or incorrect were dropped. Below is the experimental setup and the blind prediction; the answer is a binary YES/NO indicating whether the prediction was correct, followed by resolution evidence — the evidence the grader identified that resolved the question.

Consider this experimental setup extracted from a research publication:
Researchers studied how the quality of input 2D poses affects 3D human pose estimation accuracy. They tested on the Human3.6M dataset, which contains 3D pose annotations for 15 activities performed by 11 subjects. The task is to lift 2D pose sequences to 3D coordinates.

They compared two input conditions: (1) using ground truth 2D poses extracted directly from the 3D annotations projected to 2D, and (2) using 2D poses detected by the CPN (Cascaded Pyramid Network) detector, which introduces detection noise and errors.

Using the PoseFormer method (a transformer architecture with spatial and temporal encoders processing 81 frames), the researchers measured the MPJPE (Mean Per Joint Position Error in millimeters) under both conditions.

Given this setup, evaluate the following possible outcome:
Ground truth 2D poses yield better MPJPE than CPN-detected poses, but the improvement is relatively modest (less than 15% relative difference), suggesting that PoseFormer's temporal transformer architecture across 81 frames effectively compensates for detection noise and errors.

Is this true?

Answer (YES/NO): NO